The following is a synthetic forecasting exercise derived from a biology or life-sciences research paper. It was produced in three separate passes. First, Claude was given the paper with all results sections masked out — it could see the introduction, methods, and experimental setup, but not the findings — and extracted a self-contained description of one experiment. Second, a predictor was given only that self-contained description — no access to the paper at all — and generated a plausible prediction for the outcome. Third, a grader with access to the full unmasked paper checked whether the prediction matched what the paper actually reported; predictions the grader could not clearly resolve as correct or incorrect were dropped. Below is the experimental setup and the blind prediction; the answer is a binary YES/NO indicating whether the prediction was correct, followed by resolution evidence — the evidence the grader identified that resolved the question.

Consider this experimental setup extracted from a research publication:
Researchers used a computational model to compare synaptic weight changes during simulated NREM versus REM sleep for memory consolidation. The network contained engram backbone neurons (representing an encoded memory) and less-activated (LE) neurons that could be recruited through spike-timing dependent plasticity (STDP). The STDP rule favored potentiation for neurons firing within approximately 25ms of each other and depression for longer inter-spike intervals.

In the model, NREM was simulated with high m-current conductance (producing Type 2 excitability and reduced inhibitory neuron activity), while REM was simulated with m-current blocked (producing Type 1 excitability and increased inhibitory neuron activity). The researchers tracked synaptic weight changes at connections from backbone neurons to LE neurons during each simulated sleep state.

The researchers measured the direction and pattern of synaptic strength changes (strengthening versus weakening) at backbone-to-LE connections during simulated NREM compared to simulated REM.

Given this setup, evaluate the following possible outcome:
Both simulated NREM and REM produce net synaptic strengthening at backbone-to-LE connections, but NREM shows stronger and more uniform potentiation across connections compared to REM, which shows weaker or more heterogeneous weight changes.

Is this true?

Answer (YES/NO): NO